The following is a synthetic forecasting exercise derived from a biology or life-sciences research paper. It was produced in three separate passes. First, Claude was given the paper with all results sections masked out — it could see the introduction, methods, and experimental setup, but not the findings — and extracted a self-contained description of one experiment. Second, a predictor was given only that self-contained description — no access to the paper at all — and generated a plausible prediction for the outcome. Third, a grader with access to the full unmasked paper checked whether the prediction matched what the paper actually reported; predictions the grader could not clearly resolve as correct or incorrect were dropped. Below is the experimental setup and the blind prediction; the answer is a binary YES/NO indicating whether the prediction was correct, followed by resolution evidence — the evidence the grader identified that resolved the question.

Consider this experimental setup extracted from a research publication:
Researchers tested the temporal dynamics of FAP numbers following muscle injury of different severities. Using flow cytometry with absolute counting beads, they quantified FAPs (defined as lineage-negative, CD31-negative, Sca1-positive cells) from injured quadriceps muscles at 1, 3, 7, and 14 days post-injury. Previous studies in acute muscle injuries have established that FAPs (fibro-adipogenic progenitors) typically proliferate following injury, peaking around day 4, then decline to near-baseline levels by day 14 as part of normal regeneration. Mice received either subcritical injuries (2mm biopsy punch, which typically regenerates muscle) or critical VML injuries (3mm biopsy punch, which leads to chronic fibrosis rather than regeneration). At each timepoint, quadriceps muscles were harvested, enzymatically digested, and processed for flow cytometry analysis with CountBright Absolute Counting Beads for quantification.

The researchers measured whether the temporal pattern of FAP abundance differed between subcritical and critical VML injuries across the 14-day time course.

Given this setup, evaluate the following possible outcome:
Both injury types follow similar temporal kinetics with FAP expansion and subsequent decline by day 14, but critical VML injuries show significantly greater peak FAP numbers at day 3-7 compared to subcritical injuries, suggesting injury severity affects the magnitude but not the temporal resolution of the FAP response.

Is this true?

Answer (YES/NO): NO